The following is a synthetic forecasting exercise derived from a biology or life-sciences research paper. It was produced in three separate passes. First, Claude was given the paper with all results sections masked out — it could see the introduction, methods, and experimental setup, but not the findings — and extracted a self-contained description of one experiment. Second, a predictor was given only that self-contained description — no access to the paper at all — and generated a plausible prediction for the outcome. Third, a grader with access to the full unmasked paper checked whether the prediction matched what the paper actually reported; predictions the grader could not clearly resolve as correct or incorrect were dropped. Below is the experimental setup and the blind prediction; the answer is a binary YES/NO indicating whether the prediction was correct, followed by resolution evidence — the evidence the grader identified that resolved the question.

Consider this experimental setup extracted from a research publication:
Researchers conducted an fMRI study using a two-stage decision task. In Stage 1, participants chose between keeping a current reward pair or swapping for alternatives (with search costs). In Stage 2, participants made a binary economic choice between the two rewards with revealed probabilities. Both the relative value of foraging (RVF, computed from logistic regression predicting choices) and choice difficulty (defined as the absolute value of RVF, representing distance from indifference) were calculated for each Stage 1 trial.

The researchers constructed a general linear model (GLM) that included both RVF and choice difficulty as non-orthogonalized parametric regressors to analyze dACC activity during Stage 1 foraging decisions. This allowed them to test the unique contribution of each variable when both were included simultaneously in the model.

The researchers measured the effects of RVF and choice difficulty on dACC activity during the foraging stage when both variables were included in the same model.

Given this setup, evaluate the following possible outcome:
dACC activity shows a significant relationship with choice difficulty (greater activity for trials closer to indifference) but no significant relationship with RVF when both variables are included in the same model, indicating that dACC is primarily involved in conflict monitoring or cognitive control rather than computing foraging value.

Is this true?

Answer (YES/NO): YES